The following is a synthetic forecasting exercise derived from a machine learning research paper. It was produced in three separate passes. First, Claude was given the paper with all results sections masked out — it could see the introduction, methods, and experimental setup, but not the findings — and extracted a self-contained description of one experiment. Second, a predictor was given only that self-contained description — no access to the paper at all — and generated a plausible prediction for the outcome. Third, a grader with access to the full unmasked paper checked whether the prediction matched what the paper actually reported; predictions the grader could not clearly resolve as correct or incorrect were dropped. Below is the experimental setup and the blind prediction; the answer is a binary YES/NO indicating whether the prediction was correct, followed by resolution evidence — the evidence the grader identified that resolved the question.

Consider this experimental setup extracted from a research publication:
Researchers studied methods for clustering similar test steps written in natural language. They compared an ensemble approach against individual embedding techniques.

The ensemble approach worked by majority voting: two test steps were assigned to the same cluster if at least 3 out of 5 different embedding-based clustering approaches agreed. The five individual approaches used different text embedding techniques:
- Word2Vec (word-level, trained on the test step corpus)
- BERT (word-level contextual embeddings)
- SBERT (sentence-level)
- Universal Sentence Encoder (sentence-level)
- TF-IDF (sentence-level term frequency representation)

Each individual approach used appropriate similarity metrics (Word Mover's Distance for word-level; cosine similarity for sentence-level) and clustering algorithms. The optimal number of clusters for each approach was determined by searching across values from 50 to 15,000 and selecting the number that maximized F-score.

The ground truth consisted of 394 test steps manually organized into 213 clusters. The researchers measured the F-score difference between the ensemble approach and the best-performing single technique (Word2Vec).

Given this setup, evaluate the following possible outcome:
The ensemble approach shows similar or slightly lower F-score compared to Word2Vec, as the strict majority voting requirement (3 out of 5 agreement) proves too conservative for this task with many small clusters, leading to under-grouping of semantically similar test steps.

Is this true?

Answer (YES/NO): NO